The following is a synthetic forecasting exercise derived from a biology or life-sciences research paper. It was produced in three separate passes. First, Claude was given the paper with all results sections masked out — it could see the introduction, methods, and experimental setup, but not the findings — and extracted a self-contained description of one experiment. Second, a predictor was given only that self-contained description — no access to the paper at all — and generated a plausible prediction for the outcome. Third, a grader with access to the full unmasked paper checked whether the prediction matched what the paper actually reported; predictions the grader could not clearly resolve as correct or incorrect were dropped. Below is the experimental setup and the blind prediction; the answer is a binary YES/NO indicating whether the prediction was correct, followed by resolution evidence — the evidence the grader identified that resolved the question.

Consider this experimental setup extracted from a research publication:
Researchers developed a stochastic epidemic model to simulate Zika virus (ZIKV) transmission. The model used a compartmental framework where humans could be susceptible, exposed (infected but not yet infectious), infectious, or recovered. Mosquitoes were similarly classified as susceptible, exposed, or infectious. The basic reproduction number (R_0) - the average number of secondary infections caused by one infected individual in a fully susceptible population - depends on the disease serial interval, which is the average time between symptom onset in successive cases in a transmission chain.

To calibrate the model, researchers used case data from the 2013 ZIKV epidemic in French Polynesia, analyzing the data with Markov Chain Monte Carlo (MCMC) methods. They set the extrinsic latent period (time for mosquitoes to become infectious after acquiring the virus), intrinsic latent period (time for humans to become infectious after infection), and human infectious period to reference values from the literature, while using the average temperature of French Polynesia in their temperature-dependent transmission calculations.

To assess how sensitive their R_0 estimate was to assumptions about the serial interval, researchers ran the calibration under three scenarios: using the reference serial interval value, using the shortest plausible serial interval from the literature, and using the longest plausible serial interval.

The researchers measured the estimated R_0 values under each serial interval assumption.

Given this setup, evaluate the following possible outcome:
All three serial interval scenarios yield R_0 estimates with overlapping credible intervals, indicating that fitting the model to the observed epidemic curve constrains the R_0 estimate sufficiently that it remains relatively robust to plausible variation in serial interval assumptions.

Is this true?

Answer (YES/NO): NO